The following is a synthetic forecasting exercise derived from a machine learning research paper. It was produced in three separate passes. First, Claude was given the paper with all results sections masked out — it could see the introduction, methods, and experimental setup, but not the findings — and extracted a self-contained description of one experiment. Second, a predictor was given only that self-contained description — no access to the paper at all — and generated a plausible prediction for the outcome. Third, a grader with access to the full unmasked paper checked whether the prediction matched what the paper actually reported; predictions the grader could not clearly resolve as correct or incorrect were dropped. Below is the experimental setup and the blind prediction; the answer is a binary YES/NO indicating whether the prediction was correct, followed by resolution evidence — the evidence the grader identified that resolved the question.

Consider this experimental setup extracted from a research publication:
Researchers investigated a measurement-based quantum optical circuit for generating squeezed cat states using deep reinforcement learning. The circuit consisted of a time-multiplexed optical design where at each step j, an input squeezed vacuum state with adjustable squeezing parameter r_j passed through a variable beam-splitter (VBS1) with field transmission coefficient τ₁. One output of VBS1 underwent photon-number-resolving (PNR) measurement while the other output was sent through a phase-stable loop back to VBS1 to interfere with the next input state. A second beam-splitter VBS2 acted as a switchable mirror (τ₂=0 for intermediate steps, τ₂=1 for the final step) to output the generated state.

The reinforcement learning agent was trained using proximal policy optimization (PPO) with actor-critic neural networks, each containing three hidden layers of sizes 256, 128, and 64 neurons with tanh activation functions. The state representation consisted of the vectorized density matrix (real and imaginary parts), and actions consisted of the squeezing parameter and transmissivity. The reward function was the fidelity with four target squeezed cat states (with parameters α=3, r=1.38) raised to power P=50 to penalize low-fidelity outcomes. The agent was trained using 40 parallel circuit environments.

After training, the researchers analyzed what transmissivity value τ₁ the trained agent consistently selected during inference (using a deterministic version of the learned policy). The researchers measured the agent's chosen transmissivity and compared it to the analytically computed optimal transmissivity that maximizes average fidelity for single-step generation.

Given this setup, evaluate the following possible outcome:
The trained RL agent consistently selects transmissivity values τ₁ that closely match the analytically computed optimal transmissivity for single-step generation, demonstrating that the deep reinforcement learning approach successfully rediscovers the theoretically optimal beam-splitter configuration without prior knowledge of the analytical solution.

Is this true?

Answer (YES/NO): YES